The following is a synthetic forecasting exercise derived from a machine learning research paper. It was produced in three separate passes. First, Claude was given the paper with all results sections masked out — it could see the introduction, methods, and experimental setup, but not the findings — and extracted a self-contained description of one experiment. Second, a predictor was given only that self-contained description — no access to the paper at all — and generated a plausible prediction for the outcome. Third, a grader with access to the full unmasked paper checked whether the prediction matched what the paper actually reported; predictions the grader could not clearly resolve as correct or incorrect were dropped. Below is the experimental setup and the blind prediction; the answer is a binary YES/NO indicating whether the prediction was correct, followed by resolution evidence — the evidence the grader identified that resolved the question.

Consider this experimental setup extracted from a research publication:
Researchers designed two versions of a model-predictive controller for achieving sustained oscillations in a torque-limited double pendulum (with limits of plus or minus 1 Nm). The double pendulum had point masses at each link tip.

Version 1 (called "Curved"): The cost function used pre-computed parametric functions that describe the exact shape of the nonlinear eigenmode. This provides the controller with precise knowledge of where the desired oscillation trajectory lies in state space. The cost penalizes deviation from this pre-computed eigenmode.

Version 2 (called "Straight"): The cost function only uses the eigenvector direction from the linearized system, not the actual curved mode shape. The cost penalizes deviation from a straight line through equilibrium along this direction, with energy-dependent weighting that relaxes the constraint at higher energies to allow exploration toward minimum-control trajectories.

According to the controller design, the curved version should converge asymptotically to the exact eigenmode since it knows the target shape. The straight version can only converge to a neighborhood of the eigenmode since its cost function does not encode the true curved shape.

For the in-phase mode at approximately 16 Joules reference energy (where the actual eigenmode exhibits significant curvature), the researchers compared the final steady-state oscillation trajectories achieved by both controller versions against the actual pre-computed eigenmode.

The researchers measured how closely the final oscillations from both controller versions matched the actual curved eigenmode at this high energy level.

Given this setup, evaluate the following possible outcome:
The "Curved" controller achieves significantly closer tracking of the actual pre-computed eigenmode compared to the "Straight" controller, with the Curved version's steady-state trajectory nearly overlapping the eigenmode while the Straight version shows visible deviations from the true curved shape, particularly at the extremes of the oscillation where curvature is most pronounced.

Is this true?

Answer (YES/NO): NO